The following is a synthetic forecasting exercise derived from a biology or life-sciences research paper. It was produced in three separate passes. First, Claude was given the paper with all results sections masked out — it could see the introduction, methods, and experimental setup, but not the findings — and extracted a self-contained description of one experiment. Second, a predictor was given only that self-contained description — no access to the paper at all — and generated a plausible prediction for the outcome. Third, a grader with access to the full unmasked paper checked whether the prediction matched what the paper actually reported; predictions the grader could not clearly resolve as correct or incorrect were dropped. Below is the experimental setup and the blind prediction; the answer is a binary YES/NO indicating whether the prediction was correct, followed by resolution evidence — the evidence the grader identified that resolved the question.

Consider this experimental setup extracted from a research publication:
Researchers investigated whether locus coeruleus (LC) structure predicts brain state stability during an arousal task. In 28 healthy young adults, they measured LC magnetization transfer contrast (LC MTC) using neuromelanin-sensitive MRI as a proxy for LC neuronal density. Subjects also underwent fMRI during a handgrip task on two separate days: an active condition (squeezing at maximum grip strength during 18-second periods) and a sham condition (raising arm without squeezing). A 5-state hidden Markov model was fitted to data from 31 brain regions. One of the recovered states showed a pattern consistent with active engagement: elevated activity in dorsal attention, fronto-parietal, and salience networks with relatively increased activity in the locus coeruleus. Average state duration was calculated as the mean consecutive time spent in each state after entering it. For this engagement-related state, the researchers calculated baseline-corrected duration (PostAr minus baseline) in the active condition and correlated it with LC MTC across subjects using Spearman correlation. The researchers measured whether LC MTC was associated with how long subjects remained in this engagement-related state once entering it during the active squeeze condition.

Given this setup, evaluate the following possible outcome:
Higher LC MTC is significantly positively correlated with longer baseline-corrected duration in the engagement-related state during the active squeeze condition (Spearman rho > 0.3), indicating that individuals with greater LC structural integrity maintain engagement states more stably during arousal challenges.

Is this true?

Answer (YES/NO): NO